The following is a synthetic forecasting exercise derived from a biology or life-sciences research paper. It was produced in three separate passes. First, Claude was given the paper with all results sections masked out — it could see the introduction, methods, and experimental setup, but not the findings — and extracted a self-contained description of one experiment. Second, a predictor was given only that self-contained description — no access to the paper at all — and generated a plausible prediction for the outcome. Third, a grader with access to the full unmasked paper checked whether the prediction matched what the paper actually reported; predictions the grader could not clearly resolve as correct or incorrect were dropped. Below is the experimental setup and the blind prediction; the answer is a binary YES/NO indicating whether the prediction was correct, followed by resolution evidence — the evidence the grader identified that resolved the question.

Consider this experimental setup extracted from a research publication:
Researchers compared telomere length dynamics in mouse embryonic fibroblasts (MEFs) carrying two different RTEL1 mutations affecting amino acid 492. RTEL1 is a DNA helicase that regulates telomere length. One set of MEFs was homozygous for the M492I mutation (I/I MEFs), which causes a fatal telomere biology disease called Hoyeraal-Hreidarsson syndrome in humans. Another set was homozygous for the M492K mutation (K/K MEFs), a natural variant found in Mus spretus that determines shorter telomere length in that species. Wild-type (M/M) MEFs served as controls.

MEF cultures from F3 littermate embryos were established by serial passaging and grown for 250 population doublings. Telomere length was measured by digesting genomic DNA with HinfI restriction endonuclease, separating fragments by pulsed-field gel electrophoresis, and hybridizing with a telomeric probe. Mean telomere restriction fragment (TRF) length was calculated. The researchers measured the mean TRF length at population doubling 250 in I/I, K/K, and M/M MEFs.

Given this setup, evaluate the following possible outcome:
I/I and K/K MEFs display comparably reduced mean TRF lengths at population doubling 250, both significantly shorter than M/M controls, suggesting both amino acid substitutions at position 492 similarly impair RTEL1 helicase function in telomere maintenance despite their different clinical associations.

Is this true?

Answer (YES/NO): NO